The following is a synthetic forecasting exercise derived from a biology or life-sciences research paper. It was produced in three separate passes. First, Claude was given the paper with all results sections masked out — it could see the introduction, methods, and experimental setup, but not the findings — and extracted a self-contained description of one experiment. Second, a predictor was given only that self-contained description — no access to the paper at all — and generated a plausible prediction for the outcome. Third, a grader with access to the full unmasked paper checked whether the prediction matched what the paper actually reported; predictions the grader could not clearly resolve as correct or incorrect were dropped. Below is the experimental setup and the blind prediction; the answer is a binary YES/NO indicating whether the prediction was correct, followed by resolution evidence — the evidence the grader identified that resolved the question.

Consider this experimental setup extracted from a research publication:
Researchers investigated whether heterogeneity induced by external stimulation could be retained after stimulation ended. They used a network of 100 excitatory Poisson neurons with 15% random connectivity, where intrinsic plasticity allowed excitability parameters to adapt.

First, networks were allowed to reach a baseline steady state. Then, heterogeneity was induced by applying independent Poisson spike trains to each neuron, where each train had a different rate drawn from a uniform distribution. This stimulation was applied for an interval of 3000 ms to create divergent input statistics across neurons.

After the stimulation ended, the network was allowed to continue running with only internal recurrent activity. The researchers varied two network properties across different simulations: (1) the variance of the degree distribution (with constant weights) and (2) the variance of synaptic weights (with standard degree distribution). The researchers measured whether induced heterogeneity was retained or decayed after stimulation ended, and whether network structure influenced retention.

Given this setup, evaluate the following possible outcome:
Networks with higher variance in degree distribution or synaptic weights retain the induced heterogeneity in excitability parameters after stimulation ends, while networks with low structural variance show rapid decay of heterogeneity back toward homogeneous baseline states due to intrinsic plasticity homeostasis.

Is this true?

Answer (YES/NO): NO